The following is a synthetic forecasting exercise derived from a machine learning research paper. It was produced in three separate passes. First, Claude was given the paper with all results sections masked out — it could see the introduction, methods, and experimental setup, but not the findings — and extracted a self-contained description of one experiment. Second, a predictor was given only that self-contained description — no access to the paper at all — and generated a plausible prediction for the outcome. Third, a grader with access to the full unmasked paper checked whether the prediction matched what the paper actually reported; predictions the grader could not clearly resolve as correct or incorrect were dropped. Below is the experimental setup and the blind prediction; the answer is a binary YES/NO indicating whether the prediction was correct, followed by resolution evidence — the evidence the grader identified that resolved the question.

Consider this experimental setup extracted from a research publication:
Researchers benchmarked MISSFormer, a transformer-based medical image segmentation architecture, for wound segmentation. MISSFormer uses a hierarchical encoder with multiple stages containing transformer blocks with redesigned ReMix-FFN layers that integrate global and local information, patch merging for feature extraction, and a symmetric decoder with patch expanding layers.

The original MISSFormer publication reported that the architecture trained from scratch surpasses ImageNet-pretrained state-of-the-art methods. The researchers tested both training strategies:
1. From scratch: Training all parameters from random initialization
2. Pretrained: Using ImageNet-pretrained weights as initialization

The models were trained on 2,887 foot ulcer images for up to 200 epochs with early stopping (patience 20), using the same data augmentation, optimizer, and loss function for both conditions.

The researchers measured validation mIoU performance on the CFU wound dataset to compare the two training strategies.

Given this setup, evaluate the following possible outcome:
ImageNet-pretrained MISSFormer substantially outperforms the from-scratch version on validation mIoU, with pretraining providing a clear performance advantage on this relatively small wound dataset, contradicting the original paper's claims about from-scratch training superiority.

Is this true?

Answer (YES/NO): NO